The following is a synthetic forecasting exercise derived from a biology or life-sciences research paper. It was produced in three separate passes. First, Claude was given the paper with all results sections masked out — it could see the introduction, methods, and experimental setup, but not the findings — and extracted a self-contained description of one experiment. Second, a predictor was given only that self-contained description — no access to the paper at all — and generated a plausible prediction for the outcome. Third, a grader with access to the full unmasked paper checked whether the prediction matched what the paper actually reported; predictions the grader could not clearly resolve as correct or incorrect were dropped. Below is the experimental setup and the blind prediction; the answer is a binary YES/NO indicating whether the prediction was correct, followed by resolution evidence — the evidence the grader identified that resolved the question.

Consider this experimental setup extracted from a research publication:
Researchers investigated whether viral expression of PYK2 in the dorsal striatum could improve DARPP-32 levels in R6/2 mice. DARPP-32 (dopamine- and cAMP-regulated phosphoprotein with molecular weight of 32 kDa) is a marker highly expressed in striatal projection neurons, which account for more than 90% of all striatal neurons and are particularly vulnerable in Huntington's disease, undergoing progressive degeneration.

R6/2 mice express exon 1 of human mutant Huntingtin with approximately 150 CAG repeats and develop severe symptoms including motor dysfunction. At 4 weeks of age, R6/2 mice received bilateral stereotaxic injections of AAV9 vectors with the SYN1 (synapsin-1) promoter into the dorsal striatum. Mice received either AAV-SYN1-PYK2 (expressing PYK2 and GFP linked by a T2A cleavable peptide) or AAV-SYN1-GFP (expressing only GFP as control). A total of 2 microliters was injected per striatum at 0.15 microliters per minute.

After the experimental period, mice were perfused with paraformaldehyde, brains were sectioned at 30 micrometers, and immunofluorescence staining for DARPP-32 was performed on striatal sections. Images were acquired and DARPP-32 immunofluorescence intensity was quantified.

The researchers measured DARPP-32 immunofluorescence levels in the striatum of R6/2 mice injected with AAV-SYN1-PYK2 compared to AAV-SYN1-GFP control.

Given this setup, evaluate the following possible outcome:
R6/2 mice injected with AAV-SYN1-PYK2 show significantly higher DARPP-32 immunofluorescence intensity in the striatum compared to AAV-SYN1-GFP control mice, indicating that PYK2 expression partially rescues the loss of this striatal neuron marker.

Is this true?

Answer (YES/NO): YES